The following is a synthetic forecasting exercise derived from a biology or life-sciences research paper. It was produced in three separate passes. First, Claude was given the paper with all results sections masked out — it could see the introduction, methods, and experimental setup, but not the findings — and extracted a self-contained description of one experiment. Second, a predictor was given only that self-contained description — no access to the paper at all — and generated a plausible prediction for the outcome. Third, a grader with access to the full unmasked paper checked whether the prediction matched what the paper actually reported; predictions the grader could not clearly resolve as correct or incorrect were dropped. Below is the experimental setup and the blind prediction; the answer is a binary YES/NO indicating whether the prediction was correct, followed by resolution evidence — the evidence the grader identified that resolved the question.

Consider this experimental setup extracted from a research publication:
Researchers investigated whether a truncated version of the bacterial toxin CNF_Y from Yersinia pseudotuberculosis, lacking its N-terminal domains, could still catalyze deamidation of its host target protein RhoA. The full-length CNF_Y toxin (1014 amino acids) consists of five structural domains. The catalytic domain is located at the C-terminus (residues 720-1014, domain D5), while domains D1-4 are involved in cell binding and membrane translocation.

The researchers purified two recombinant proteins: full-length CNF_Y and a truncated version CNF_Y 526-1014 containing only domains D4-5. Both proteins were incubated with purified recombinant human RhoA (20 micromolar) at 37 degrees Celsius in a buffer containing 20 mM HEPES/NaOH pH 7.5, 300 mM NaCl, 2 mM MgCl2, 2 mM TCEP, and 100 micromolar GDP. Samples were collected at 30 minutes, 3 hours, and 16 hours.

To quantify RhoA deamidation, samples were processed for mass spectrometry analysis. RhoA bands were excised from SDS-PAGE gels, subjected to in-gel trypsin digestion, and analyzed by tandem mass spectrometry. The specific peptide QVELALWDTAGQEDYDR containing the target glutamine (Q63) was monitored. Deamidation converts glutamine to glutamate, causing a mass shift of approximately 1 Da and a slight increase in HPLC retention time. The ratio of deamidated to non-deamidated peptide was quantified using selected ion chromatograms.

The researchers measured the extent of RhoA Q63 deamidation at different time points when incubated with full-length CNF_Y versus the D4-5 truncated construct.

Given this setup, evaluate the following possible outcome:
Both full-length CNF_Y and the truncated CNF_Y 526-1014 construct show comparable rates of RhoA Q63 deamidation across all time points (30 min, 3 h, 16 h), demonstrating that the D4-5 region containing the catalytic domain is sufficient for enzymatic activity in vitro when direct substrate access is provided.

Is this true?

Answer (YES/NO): NO